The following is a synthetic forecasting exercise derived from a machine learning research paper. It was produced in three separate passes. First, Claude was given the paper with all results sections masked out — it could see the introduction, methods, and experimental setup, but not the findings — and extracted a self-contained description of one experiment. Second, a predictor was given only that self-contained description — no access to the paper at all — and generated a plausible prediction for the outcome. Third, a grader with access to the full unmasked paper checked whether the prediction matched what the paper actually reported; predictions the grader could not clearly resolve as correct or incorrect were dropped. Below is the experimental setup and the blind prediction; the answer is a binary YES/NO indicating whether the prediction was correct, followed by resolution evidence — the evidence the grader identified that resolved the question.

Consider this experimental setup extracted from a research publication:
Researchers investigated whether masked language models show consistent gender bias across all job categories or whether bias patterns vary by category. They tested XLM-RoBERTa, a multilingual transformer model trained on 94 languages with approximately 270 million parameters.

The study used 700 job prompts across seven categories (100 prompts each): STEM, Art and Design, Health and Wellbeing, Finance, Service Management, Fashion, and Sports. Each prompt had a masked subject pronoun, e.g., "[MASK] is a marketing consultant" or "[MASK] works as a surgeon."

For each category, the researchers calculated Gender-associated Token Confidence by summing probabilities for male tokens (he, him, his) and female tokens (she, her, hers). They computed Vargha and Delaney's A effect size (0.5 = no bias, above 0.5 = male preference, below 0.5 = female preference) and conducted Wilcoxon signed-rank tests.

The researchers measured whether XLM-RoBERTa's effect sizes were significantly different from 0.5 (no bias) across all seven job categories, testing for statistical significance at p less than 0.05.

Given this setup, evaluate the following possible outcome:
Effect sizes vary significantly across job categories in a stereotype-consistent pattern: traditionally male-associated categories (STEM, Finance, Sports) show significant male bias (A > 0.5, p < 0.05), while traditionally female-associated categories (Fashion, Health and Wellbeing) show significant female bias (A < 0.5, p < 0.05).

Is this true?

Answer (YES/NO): NO